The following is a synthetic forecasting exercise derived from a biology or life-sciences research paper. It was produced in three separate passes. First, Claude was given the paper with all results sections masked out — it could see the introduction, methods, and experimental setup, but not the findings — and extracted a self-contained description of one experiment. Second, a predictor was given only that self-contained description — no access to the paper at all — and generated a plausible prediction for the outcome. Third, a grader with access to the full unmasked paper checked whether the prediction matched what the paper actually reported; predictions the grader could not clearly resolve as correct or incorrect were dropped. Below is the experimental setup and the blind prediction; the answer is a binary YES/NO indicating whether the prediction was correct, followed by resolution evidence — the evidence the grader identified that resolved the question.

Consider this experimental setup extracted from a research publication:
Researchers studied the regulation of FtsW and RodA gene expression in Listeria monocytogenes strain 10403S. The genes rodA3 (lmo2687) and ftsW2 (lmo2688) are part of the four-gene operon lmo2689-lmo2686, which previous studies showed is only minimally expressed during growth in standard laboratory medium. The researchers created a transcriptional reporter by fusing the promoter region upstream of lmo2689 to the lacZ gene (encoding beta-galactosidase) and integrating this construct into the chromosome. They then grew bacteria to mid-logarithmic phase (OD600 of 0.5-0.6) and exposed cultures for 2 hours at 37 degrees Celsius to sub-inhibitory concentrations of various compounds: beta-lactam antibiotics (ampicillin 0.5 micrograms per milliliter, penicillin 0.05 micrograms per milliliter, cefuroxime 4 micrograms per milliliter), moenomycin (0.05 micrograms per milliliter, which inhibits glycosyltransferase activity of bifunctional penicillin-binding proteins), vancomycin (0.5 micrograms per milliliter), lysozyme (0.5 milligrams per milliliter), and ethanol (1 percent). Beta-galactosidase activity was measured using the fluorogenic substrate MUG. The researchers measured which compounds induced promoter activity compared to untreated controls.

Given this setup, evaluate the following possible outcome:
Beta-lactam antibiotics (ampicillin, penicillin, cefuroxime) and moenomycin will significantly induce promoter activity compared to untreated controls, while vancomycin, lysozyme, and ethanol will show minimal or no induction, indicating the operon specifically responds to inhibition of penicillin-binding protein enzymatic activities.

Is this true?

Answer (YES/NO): YES